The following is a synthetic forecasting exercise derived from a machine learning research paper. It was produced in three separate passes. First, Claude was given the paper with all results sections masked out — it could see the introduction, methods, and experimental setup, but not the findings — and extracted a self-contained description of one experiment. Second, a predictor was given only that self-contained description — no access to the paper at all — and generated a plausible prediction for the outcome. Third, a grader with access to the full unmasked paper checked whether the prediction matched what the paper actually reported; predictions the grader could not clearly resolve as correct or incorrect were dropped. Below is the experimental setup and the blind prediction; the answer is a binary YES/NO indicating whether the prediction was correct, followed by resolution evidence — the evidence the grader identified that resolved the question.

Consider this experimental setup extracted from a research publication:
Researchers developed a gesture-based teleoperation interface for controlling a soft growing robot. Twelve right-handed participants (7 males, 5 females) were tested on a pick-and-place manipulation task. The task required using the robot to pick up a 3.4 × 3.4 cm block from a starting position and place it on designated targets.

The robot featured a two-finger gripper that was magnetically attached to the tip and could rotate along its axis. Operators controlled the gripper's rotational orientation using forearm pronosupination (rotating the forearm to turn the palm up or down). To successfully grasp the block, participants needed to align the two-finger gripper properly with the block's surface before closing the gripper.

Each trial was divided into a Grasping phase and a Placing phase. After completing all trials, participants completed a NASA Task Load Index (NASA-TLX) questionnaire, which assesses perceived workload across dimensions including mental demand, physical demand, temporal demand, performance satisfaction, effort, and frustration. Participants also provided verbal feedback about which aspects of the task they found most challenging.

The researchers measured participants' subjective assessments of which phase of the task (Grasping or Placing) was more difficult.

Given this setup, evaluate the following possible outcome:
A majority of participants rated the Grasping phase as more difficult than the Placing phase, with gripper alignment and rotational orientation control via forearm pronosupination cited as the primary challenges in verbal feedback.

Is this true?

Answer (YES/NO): NO